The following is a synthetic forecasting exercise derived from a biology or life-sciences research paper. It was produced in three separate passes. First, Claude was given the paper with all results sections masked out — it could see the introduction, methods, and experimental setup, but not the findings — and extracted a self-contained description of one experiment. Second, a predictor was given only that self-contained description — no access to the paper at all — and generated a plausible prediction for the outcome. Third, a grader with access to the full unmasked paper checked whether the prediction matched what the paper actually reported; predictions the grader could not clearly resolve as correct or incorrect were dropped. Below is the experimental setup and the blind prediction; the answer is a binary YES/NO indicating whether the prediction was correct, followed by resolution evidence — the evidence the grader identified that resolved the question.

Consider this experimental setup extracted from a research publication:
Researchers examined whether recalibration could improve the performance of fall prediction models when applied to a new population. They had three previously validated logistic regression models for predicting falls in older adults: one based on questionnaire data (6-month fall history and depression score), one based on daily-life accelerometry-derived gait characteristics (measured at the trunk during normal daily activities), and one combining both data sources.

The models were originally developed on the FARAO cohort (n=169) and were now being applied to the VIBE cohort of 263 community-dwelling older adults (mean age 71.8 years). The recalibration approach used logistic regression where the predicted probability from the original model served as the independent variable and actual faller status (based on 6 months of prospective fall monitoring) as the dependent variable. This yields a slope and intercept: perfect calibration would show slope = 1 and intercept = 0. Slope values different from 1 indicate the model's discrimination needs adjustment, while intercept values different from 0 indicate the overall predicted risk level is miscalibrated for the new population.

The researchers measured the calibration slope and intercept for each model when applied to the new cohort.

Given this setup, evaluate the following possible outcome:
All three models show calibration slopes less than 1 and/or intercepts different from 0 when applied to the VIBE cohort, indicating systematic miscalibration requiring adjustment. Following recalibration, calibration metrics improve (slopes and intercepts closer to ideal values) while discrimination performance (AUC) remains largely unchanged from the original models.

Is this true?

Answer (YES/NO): NO